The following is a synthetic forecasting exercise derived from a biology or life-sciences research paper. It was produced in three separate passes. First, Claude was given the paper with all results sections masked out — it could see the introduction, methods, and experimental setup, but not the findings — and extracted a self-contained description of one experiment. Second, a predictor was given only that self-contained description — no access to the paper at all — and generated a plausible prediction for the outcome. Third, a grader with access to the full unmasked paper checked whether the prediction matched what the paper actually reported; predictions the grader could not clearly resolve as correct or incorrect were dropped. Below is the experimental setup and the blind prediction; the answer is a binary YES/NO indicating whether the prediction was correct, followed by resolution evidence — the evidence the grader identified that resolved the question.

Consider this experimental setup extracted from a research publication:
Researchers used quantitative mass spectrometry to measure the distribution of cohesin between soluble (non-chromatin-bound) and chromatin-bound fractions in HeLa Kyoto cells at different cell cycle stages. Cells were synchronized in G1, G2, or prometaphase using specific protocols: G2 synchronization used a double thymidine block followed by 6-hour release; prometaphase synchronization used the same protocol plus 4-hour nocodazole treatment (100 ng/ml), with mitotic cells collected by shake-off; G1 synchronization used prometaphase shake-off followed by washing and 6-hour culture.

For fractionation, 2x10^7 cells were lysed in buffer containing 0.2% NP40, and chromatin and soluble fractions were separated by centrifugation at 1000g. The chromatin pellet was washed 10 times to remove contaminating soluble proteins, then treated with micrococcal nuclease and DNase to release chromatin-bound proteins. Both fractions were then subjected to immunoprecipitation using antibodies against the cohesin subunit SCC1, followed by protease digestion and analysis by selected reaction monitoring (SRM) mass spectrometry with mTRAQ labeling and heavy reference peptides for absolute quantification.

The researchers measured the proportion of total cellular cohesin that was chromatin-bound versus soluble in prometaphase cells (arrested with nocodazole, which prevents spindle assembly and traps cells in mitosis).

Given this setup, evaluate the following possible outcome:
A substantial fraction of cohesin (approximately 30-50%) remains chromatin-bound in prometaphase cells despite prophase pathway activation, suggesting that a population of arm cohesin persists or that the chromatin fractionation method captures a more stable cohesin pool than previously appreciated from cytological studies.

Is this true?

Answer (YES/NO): NO